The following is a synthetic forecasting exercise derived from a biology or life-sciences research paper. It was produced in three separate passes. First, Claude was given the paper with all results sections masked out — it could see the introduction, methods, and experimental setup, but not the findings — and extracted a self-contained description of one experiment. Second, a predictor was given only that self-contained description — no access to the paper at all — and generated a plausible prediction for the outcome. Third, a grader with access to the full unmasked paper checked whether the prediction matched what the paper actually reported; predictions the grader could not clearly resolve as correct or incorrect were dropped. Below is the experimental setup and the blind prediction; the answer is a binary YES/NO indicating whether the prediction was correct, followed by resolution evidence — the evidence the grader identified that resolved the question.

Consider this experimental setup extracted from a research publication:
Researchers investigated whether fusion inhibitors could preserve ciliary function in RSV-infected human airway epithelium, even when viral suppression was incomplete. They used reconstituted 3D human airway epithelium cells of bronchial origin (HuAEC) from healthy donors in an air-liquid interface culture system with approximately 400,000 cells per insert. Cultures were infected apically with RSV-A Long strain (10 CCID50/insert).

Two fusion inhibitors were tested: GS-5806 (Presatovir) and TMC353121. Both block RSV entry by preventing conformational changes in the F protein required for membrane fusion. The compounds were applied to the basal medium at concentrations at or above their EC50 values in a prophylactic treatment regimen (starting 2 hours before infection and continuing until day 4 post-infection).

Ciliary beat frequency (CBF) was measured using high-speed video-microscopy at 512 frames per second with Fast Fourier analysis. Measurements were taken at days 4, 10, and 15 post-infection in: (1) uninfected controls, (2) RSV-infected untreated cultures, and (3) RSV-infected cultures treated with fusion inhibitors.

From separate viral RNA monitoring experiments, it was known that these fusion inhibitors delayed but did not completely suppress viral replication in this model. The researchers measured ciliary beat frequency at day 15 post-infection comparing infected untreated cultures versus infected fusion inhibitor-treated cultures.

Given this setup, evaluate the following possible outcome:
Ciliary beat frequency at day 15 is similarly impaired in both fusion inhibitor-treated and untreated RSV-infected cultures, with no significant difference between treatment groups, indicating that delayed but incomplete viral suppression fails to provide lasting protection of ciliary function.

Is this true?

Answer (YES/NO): NO